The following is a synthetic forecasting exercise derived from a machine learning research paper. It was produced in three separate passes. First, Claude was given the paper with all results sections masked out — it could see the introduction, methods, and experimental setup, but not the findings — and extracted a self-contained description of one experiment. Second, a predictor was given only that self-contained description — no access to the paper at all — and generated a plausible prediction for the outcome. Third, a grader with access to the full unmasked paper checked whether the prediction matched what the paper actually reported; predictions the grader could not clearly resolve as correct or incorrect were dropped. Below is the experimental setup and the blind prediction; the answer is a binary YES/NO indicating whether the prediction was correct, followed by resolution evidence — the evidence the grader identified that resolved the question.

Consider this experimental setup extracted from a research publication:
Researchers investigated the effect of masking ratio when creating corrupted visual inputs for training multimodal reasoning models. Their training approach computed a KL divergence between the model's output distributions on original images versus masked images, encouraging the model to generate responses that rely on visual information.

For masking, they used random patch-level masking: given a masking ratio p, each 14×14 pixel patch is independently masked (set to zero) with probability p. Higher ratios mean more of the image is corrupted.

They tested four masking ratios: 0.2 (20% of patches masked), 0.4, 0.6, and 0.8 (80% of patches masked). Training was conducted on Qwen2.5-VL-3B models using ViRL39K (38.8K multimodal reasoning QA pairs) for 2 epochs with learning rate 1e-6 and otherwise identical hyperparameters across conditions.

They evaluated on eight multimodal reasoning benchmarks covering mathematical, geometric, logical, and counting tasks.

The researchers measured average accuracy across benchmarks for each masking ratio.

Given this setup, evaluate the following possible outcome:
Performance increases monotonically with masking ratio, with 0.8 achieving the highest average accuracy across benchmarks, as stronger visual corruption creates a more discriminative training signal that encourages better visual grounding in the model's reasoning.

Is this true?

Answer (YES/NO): NO